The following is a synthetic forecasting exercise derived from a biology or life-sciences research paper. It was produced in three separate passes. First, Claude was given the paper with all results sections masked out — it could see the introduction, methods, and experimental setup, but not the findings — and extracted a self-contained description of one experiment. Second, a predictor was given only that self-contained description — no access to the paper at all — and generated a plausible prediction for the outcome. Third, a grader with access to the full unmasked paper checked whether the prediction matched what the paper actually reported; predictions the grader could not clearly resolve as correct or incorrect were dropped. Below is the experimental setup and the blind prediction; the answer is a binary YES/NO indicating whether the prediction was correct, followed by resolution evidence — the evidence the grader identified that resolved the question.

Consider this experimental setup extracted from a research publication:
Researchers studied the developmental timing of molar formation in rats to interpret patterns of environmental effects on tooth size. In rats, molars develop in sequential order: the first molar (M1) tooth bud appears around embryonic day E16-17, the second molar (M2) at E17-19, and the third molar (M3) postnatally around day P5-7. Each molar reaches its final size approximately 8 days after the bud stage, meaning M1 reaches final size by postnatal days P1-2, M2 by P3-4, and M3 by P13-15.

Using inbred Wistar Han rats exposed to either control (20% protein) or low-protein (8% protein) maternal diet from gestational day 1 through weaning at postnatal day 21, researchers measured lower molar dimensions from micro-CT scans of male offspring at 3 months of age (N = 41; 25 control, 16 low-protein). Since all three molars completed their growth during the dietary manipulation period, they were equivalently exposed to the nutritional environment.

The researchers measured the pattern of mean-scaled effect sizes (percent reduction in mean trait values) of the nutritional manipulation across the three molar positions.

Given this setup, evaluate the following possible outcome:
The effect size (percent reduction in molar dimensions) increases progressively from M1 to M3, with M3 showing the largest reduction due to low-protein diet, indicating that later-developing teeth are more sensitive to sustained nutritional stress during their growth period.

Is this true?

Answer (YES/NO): NO